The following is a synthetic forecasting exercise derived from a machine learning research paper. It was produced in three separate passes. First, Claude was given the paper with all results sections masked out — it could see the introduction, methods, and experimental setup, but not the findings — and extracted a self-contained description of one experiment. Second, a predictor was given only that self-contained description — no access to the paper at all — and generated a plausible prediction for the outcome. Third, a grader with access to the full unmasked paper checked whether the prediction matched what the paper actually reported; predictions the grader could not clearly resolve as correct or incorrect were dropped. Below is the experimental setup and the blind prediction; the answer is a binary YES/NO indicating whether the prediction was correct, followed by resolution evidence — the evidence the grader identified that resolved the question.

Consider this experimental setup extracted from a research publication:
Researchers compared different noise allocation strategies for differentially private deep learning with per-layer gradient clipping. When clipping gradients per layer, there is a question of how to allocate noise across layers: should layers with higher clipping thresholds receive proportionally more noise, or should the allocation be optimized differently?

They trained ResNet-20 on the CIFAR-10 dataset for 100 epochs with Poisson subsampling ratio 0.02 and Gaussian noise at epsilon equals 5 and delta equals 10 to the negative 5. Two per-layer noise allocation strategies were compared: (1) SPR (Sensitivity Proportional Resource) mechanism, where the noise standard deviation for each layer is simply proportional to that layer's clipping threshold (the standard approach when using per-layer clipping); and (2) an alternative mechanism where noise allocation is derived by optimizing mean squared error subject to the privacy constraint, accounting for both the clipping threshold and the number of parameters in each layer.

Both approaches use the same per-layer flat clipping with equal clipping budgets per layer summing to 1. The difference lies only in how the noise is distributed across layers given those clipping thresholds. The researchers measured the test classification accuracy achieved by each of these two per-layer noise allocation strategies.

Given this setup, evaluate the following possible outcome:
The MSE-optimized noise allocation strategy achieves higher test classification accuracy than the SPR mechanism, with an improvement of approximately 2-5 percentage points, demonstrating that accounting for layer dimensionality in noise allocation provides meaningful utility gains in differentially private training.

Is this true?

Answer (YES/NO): NO